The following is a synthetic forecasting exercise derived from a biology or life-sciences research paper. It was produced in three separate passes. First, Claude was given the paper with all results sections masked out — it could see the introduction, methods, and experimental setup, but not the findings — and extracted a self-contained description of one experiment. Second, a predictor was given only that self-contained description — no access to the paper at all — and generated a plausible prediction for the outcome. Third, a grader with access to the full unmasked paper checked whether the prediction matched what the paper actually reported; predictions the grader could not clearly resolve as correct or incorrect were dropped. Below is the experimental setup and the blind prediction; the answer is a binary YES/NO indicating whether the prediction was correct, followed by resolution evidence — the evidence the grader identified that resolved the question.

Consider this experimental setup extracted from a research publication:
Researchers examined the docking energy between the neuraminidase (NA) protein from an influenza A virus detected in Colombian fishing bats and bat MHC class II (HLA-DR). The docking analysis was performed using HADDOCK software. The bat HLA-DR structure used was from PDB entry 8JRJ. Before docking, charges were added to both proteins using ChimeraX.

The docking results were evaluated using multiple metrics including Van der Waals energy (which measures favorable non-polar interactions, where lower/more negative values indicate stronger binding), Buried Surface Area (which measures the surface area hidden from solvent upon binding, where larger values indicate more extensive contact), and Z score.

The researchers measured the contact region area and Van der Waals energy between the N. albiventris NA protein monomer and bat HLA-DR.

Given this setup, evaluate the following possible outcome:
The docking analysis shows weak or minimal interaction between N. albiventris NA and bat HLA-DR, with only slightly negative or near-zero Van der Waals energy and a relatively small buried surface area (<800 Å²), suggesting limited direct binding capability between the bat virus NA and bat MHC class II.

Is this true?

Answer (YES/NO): NO